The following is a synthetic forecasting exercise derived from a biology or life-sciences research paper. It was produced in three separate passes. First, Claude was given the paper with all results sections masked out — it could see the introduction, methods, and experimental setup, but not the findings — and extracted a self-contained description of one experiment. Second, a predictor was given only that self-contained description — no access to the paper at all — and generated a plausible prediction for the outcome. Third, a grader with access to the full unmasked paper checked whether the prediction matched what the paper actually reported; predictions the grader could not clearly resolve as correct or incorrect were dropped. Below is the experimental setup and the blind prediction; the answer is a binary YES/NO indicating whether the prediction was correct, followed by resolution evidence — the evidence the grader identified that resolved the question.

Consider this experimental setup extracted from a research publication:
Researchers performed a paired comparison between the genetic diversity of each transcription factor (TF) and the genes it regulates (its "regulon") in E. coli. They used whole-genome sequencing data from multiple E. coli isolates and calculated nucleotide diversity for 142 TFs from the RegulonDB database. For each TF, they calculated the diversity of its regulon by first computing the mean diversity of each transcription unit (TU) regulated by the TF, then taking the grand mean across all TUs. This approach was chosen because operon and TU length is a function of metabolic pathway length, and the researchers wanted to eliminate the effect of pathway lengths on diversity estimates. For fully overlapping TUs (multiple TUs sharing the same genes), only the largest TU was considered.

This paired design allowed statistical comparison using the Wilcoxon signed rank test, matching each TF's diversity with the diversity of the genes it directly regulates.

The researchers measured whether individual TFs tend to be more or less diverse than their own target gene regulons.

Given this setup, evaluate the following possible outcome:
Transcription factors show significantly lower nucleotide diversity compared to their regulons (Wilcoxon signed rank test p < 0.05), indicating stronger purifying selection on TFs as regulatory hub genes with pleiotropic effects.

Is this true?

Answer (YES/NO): YES